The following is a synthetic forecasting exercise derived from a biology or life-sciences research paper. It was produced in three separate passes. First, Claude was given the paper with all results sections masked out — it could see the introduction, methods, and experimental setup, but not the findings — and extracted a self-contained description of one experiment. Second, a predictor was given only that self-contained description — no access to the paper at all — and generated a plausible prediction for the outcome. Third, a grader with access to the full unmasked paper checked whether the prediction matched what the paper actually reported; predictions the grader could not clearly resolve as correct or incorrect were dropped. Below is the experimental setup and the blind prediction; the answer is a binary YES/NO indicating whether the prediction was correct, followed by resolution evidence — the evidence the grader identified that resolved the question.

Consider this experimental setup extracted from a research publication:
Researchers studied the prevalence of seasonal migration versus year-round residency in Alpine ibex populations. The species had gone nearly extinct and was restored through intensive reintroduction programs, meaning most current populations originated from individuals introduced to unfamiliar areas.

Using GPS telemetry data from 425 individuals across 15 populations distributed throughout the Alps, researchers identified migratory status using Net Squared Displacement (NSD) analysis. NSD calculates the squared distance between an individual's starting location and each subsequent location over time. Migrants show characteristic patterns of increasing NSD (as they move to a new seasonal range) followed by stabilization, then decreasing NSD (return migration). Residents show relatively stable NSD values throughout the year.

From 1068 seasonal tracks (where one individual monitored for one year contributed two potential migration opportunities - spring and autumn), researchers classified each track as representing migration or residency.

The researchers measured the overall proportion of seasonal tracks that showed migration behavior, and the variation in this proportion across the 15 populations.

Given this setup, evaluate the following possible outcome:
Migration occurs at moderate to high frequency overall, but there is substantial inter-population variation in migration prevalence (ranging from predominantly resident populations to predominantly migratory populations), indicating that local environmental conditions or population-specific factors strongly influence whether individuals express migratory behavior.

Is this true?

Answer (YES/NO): YES